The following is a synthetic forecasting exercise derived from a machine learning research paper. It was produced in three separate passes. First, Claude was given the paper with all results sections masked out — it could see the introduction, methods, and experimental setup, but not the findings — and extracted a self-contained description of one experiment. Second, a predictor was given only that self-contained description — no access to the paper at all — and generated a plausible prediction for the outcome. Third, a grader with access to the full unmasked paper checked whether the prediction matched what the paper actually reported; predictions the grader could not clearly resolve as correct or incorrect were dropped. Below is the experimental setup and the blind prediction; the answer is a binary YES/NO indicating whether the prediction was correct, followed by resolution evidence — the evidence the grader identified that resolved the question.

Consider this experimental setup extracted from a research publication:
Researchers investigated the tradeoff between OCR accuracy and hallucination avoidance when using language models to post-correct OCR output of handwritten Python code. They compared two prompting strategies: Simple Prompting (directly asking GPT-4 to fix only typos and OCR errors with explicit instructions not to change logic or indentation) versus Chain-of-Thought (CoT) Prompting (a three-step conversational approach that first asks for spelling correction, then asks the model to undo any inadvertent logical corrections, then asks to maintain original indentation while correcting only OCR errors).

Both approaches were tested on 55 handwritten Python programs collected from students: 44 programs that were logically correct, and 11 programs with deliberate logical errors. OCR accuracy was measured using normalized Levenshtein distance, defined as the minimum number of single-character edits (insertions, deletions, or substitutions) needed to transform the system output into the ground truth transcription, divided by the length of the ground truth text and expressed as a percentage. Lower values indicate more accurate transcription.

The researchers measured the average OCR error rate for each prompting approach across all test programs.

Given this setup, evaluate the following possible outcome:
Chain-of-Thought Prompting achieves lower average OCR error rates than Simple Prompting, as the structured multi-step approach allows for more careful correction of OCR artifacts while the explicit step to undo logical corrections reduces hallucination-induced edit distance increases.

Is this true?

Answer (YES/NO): NO